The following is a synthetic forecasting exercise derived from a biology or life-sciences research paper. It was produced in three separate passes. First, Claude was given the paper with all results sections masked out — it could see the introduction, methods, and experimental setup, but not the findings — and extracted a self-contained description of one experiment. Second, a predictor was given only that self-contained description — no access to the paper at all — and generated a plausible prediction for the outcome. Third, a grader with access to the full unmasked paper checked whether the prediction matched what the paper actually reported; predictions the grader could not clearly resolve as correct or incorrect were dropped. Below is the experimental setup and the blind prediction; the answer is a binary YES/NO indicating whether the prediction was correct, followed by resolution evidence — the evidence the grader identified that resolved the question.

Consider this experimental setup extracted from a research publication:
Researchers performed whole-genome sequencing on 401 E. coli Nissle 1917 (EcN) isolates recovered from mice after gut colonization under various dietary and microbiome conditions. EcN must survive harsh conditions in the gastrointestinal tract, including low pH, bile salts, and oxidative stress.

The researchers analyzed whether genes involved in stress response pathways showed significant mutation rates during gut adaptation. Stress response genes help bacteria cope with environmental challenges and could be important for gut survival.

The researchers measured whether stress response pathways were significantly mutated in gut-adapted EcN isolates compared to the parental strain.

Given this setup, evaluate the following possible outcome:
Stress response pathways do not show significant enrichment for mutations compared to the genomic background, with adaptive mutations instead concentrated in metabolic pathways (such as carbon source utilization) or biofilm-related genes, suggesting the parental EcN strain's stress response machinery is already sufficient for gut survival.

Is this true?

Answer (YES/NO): NO